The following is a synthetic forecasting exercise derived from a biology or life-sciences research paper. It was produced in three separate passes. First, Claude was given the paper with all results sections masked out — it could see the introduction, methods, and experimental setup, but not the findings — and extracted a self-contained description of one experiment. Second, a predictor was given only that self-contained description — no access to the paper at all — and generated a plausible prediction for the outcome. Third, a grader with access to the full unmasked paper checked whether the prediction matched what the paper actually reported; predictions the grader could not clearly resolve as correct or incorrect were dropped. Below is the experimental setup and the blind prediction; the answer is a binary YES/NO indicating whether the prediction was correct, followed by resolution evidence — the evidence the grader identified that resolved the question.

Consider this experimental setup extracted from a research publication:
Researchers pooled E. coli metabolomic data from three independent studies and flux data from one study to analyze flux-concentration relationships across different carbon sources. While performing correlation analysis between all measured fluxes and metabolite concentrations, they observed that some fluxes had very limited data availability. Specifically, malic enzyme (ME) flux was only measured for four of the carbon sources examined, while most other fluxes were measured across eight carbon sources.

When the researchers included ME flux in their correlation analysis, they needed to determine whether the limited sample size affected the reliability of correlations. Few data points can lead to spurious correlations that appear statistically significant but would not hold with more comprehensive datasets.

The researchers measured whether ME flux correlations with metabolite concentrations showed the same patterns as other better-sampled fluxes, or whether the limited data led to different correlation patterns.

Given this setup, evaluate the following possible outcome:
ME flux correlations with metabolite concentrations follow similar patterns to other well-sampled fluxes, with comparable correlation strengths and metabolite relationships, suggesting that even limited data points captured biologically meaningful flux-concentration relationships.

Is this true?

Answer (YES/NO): NO